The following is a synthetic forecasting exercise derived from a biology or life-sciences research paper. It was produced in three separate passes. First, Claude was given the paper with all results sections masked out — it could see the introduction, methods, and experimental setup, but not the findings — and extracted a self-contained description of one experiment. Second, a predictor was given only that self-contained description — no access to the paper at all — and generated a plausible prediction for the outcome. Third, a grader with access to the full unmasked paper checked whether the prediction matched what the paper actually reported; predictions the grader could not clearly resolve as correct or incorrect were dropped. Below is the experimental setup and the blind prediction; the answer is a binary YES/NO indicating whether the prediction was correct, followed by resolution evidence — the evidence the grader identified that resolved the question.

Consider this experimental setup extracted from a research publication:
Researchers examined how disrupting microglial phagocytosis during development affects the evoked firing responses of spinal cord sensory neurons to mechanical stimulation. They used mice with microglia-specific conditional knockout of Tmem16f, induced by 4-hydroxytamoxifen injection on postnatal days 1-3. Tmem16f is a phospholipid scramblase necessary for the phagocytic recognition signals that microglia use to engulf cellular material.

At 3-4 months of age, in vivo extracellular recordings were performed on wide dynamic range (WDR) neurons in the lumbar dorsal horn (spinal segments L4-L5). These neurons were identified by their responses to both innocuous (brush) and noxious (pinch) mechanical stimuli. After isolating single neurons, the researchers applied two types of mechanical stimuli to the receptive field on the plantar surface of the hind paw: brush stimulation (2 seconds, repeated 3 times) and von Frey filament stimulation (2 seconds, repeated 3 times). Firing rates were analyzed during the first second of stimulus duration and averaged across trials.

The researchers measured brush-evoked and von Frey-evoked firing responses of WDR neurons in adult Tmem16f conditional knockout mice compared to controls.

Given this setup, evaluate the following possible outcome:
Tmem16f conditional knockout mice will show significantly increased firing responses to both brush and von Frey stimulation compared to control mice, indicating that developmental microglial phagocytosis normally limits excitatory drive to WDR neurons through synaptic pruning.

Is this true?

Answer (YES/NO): NO